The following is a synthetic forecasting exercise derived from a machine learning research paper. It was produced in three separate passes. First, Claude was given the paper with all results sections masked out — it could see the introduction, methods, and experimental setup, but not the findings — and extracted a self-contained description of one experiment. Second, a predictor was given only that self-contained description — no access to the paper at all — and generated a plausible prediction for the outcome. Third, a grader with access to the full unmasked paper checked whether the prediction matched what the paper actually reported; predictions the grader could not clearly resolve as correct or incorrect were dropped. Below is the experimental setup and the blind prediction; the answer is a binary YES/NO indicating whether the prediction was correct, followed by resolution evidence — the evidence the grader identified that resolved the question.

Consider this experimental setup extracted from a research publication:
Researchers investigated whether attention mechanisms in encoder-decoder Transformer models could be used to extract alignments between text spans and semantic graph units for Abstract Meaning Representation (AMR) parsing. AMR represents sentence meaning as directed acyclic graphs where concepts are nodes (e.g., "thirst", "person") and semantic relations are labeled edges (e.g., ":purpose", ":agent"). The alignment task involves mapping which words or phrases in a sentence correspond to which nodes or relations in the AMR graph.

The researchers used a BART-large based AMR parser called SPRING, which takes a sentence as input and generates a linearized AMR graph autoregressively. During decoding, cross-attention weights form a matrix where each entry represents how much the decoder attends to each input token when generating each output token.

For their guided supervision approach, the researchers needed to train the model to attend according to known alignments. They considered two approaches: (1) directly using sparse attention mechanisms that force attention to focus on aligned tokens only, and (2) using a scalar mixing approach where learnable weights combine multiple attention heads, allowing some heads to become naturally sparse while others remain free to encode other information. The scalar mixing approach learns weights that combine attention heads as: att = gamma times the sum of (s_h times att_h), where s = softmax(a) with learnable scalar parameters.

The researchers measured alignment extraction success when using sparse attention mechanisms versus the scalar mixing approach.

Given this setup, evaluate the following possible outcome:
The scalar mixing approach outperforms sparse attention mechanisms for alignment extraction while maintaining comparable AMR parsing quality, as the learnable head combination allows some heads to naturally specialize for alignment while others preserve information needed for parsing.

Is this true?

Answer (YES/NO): YES